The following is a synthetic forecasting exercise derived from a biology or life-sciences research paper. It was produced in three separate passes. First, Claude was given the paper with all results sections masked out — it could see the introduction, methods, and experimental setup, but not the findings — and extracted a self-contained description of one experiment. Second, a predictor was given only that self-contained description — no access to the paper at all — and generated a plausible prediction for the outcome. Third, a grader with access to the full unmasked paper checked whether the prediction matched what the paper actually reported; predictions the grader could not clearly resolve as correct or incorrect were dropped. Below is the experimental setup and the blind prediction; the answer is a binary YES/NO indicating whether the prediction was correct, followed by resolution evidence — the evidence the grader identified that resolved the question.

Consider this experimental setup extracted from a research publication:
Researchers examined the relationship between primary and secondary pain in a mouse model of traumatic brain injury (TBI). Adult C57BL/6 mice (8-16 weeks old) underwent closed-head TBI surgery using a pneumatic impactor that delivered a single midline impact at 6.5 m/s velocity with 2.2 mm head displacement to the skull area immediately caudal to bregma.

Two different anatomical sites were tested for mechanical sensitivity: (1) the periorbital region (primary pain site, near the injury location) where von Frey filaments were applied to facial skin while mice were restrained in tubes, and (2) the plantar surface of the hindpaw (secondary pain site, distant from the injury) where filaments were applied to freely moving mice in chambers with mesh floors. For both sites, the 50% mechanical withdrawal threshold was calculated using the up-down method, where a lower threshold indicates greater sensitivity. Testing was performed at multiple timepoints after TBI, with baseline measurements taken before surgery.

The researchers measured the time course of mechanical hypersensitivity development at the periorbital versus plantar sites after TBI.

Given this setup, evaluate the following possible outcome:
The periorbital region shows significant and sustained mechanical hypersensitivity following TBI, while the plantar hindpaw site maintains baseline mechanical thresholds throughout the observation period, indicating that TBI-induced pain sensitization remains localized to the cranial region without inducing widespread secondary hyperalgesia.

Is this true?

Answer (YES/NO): NO